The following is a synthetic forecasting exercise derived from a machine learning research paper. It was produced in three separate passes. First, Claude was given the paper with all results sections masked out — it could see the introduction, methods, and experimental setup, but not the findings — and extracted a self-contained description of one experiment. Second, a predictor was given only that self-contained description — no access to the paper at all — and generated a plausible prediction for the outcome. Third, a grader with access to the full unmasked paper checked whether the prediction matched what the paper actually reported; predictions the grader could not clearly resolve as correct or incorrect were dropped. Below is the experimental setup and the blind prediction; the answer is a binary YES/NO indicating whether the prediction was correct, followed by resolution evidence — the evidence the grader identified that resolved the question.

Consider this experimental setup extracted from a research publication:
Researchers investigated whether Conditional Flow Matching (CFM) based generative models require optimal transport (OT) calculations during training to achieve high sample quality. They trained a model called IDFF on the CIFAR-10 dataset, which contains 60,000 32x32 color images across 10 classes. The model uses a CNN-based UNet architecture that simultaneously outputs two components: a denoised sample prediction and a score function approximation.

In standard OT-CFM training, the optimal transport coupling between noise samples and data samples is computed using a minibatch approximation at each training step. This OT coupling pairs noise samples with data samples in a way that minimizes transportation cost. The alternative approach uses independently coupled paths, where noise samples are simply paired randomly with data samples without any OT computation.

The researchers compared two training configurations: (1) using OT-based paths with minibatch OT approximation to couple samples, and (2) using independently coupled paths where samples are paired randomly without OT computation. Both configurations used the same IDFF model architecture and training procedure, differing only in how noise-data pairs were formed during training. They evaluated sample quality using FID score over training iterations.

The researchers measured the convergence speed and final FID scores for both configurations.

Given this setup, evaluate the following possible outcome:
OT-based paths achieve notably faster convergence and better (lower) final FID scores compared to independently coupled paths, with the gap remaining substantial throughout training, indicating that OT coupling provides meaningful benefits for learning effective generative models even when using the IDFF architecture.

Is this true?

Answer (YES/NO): NO